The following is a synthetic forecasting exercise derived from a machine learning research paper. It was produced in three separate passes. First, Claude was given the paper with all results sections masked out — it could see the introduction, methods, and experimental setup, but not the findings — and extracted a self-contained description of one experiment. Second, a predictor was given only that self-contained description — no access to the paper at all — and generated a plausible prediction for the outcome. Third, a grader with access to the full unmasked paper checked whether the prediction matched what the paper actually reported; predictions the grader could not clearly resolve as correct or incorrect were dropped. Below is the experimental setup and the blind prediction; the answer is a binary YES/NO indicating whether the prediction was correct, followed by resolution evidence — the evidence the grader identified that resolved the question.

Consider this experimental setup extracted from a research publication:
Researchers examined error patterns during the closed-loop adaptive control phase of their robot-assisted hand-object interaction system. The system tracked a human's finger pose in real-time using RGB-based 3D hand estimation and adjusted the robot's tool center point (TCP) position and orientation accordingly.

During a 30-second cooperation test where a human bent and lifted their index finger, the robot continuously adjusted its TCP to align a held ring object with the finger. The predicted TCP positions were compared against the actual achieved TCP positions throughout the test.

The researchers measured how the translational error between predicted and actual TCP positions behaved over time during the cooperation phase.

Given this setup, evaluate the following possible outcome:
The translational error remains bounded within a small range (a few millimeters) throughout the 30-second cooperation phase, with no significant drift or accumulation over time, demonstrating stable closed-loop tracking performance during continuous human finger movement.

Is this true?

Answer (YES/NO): YES